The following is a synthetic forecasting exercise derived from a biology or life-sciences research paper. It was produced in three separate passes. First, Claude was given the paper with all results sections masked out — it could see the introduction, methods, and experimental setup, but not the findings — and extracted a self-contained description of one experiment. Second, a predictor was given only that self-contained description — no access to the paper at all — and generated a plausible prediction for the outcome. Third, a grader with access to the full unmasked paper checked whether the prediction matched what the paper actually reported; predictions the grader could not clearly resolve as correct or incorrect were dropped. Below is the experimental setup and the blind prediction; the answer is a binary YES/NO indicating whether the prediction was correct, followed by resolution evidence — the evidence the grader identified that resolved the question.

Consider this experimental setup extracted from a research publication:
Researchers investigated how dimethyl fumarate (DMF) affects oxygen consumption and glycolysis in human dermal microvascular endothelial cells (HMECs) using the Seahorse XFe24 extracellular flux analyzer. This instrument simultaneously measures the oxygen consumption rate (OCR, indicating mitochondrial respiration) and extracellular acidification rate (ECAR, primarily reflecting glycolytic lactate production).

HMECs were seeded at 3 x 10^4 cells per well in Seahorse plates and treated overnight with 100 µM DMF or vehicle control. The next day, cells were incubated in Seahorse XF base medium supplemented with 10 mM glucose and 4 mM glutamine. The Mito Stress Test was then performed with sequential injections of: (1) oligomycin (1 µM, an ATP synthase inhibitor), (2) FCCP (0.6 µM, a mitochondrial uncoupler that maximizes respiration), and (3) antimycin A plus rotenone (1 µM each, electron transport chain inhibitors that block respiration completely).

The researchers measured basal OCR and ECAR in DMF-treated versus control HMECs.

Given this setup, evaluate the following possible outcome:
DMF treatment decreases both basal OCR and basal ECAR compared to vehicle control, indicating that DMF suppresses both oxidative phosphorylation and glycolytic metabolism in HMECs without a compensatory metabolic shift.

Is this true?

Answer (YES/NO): NO